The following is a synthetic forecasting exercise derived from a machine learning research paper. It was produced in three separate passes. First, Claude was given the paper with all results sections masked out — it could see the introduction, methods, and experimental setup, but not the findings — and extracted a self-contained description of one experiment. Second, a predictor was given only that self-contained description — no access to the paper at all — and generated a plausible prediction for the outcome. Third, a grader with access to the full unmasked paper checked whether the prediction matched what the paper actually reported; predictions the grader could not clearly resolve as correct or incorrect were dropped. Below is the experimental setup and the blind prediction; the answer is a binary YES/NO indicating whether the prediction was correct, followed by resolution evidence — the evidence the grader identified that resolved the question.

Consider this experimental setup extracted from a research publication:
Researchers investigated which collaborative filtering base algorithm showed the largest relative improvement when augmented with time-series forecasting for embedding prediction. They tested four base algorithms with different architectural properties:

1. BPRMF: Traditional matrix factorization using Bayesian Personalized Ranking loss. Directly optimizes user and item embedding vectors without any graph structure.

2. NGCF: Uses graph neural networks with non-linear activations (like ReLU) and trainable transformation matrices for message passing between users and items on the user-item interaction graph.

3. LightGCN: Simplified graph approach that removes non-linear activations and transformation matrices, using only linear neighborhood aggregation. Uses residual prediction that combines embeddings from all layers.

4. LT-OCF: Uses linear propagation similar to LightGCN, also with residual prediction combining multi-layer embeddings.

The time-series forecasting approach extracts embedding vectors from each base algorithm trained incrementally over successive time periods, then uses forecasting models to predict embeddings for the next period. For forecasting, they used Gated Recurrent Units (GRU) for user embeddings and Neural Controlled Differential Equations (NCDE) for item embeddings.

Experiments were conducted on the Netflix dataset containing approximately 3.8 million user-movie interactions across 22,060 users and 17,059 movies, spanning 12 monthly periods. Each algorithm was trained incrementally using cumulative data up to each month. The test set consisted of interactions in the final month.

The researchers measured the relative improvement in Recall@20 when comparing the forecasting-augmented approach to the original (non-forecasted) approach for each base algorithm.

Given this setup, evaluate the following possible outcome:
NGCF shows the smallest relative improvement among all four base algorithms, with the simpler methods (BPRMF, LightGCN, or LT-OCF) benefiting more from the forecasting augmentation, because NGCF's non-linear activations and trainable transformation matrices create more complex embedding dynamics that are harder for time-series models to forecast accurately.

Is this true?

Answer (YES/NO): NO